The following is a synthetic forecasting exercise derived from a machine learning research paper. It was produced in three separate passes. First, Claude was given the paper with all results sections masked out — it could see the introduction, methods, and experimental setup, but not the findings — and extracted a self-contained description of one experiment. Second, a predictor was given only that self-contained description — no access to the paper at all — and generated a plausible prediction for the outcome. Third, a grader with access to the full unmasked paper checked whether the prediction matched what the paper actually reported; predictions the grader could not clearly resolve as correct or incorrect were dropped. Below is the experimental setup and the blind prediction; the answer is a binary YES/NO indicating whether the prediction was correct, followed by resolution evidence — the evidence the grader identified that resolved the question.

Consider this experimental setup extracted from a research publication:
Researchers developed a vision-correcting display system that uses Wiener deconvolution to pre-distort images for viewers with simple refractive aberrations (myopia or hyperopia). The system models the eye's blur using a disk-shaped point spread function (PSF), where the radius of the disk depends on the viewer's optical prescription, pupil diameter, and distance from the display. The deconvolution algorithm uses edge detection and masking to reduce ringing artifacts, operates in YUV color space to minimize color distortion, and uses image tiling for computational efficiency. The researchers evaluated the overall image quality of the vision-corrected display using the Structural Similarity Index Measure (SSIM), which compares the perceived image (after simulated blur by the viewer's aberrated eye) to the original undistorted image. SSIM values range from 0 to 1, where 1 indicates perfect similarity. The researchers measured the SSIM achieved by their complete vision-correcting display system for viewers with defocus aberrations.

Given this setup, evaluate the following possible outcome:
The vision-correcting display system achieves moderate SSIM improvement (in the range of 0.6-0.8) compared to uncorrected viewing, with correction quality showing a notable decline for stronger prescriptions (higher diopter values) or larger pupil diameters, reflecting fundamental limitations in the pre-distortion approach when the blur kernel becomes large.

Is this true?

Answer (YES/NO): NO